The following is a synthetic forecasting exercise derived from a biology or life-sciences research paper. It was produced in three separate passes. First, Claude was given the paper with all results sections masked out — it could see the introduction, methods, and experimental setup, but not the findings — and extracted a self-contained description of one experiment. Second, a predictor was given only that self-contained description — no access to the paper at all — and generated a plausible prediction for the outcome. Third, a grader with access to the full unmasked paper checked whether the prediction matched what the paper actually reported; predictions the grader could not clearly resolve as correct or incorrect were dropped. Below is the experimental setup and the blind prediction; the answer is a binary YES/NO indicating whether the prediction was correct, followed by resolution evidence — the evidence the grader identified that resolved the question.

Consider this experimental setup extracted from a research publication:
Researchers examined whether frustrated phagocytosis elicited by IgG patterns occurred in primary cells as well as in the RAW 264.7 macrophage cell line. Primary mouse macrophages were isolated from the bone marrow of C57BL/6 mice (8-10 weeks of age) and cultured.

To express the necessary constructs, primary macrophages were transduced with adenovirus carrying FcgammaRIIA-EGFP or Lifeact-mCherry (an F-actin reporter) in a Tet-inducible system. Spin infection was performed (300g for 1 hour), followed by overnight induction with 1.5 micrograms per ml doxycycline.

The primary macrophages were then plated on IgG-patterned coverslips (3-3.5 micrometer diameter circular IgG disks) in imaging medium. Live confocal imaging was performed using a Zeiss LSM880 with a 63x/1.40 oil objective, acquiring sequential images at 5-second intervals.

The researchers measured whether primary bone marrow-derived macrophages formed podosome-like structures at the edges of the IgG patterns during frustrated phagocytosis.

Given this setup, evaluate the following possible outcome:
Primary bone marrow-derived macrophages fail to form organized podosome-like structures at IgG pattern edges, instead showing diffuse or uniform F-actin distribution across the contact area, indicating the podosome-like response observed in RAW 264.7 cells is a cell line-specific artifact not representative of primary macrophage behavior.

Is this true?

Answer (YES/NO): NO